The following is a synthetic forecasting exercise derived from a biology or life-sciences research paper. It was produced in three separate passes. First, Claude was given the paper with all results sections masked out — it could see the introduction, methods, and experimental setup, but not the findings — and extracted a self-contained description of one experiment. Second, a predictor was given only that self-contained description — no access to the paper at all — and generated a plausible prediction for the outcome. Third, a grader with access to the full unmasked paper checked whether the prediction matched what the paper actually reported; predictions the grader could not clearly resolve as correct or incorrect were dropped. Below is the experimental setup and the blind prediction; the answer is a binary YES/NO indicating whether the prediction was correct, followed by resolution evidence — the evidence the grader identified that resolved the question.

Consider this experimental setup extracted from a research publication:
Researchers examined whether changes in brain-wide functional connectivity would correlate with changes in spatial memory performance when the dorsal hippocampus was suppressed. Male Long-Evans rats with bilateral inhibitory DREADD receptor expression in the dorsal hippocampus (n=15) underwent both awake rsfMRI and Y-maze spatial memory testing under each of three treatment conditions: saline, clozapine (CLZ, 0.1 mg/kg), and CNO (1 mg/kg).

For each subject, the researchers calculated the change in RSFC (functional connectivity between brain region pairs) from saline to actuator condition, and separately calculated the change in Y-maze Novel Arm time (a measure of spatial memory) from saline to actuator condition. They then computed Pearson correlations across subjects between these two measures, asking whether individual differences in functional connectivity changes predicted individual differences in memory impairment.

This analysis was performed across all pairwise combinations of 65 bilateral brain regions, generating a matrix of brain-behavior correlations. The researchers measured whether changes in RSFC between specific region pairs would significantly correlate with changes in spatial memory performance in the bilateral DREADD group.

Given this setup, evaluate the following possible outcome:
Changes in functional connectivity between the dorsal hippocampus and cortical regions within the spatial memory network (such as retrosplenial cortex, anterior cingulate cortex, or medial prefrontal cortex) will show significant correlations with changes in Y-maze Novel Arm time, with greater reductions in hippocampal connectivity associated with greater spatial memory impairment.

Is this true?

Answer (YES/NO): NO